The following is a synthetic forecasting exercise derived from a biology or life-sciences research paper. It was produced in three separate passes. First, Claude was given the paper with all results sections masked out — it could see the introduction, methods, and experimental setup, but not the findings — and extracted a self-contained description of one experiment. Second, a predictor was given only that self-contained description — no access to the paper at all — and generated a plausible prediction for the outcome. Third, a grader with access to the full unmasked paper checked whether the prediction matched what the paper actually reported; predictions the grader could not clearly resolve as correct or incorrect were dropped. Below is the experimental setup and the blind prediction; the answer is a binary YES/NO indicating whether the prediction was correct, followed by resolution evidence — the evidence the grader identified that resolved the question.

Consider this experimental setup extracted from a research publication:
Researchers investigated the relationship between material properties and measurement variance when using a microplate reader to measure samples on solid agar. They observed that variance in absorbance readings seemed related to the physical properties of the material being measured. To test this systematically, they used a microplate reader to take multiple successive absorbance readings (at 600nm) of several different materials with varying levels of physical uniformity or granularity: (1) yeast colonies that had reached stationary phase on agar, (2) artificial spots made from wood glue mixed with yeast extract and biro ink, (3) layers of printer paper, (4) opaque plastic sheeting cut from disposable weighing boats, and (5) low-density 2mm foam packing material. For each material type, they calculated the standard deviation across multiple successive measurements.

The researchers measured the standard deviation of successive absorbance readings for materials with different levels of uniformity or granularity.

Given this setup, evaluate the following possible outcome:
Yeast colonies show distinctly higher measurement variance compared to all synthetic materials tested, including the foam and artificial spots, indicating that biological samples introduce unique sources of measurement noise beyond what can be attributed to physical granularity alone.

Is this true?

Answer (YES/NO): NO